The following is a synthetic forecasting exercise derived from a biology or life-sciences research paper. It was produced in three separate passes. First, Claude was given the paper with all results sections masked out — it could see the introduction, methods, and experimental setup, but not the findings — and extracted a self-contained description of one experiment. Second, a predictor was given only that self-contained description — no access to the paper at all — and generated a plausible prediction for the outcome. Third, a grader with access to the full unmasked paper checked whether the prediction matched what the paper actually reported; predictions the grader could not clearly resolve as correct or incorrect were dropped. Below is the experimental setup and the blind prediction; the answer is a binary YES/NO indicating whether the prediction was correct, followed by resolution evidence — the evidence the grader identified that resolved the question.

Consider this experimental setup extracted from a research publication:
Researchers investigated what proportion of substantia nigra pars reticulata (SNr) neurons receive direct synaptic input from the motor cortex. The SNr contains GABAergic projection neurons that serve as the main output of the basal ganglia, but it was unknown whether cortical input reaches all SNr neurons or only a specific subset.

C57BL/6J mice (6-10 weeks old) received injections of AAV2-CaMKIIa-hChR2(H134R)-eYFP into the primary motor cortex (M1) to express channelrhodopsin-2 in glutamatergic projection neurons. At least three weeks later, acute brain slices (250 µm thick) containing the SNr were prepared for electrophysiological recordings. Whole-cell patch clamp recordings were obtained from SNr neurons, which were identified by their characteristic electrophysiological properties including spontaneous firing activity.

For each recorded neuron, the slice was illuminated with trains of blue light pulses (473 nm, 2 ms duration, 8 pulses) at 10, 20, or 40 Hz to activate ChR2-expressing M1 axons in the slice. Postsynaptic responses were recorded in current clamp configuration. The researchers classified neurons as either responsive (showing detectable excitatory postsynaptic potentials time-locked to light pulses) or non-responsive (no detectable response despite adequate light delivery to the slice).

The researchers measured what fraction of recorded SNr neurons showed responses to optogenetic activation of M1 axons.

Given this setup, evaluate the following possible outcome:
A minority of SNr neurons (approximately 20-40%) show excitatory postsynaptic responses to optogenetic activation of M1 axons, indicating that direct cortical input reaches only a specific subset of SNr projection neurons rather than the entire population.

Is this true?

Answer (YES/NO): NO